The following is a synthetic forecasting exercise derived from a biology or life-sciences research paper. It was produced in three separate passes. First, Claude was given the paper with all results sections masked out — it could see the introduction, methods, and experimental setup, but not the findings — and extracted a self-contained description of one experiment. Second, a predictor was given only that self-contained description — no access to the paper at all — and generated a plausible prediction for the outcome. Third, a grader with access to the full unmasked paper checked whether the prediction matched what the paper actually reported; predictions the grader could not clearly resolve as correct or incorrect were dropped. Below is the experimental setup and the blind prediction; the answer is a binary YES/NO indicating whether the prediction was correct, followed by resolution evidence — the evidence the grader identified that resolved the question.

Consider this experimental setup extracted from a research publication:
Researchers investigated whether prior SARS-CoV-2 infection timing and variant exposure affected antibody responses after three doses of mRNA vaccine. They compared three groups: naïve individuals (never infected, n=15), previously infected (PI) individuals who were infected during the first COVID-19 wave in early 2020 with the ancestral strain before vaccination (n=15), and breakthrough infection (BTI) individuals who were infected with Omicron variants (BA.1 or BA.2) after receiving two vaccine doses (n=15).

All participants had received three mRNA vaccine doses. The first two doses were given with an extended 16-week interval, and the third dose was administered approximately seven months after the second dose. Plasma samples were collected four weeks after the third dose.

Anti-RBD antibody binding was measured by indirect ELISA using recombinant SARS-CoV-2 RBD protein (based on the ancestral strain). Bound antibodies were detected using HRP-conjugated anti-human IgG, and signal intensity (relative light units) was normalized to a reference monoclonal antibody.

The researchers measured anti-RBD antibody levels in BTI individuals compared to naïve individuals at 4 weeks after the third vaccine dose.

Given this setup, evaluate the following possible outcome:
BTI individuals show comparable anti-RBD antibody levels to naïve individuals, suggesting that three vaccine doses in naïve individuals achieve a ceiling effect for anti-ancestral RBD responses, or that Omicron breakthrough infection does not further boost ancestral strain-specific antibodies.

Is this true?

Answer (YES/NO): YES